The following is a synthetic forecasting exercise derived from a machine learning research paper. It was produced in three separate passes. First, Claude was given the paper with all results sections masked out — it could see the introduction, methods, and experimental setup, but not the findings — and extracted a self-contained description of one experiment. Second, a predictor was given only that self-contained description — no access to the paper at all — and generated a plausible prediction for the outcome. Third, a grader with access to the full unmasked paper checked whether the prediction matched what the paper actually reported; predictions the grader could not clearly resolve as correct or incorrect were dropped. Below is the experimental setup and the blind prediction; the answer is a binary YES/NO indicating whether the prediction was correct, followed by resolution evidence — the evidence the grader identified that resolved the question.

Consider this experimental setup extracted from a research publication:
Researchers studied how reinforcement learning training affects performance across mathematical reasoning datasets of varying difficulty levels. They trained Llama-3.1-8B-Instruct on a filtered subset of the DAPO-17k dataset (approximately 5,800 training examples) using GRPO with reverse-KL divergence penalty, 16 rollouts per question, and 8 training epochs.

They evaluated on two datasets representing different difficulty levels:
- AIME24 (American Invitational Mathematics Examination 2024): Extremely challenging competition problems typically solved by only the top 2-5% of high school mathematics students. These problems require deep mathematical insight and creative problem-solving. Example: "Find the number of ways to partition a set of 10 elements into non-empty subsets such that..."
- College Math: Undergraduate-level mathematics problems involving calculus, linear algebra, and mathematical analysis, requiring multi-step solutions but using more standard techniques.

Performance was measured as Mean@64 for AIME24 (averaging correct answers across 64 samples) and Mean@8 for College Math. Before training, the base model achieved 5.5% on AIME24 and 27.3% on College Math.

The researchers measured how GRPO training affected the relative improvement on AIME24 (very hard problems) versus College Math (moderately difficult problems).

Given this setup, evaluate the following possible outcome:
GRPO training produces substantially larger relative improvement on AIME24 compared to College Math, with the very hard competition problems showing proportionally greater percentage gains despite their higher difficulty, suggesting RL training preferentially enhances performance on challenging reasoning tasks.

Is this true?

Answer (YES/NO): NO